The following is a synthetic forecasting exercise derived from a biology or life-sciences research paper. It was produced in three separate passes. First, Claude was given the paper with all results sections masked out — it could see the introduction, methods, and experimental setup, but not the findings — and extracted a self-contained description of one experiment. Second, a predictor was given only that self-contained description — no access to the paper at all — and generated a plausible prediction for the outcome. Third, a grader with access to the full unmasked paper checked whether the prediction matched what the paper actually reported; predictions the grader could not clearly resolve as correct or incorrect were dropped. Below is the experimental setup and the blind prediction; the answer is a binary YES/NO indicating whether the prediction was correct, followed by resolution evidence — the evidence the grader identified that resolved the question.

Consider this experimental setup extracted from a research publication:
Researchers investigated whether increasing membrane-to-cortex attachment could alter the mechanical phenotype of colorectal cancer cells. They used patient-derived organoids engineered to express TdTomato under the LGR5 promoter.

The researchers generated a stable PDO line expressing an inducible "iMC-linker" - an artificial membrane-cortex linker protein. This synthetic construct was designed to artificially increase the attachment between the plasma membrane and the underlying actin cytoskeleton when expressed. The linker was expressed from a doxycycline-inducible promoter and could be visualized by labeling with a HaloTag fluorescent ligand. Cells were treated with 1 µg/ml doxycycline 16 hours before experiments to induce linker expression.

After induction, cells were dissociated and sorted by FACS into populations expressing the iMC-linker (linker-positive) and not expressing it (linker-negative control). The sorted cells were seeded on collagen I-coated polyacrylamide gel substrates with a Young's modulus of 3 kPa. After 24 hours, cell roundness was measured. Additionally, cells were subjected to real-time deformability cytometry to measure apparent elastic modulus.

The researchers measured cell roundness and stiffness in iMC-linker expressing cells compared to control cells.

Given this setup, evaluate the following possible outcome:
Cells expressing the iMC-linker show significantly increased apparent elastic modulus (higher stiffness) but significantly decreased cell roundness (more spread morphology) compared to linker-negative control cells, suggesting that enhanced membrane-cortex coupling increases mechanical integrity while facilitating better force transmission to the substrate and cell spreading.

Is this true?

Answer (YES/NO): NO